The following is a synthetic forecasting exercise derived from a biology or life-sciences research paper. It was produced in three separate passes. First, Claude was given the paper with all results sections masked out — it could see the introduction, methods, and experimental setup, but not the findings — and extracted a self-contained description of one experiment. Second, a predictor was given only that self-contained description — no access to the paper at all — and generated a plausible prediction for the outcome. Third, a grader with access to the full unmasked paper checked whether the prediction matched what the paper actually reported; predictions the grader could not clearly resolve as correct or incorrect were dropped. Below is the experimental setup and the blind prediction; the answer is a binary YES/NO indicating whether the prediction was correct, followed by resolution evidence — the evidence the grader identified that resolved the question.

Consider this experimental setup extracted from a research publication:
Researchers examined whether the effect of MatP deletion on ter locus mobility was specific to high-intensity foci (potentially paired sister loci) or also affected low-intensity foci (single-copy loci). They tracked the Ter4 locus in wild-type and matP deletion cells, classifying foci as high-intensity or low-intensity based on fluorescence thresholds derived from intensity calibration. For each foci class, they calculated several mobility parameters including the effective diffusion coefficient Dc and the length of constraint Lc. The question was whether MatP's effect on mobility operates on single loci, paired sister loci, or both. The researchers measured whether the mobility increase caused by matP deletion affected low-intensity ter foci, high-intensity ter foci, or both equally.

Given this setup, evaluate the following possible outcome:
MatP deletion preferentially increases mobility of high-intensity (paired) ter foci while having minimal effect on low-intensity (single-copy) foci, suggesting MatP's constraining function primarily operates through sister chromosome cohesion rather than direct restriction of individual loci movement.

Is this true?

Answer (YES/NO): NO